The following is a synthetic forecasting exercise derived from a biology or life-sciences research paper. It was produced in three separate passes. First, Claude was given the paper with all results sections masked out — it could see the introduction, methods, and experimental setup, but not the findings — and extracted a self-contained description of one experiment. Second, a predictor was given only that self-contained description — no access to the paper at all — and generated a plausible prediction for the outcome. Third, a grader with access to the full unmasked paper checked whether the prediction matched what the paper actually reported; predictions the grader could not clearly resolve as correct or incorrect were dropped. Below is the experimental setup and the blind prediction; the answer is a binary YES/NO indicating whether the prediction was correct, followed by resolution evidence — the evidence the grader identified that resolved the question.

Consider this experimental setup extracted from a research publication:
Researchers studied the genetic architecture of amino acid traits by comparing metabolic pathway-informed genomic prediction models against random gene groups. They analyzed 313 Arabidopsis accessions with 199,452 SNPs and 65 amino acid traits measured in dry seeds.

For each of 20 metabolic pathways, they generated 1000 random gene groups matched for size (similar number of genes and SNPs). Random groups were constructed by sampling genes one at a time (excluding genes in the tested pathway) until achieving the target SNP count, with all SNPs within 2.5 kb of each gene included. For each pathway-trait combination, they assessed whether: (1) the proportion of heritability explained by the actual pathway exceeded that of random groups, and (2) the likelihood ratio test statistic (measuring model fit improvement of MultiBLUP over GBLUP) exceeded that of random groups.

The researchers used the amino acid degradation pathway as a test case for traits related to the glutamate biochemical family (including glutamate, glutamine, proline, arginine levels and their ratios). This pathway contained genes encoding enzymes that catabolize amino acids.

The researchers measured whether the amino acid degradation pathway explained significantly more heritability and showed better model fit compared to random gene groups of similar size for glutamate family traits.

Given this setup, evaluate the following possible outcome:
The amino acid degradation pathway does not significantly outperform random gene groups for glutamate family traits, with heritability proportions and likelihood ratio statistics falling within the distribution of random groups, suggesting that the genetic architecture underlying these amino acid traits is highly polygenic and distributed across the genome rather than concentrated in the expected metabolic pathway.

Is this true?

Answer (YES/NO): NO